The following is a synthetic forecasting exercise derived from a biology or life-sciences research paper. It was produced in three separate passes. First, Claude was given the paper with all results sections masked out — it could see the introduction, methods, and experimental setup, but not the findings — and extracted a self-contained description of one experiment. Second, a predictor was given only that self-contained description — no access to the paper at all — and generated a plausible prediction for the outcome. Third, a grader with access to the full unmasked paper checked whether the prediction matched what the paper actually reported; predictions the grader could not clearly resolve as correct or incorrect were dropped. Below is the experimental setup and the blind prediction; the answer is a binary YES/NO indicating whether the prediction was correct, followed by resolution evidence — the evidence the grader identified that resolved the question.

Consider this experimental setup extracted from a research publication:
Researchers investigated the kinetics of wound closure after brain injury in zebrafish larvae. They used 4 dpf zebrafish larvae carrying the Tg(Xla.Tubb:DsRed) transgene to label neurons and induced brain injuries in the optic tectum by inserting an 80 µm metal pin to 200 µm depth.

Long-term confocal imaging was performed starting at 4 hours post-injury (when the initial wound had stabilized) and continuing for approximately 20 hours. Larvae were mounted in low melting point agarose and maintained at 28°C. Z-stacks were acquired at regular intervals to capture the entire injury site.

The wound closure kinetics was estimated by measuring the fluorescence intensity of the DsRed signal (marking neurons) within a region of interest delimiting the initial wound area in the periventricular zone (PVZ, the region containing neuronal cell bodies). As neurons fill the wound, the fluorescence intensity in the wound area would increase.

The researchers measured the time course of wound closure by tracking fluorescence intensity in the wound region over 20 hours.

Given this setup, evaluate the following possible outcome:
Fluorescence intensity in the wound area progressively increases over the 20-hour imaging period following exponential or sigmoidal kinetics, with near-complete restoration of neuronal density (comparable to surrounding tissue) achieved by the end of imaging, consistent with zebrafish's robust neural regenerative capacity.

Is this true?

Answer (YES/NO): NO